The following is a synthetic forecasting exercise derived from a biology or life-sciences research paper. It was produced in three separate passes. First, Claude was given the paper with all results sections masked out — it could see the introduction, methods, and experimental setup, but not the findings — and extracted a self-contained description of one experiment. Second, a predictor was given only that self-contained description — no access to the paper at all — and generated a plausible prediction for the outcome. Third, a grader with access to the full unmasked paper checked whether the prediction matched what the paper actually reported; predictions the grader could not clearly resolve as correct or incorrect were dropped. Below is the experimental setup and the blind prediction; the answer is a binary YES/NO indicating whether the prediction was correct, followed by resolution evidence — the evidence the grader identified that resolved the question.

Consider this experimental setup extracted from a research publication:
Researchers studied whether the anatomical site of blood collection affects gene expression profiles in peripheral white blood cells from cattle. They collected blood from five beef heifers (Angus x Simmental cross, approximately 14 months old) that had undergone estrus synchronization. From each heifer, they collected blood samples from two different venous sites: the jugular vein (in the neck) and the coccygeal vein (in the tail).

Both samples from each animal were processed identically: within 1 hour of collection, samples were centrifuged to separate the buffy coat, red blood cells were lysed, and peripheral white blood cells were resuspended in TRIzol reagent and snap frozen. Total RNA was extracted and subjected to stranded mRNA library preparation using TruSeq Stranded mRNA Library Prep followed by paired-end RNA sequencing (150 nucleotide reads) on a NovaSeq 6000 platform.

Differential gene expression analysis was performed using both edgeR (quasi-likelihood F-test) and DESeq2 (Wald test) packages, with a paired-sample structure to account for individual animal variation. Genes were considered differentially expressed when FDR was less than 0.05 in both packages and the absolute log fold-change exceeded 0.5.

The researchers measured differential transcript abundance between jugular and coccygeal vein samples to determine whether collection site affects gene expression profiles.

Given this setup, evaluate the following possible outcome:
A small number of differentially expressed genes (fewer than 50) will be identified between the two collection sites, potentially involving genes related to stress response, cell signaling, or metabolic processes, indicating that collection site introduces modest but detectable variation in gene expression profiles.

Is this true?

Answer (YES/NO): NO